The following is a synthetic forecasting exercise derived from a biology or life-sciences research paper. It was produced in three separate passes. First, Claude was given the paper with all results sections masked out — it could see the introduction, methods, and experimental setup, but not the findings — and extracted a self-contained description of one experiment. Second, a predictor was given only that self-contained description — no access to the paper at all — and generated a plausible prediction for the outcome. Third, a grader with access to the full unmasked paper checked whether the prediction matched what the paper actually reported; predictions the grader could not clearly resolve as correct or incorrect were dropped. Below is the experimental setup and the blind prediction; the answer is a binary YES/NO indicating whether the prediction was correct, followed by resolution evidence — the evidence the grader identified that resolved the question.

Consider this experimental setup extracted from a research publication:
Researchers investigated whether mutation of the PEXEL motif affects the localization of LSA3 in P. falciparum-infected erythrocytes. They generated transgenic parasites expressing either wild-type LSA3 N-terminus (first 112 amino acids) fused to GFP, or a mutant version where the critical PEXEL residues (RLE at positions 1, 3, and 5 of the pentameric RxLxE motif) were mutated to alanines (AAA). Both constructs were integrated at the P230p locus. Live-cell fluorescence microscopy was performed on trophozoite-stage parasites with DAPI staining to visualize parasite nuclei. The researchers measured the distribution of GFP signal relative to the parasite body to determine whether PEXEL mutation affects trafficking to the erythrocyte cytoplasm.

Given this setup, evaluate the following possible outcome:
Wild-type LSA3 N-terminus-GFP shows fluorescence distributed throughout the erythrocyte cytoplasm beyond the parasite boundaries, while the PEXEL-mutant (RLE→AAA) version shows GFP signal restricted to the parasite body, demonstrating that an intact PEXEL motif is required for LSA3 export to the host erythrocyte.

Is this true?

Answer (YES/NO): NO